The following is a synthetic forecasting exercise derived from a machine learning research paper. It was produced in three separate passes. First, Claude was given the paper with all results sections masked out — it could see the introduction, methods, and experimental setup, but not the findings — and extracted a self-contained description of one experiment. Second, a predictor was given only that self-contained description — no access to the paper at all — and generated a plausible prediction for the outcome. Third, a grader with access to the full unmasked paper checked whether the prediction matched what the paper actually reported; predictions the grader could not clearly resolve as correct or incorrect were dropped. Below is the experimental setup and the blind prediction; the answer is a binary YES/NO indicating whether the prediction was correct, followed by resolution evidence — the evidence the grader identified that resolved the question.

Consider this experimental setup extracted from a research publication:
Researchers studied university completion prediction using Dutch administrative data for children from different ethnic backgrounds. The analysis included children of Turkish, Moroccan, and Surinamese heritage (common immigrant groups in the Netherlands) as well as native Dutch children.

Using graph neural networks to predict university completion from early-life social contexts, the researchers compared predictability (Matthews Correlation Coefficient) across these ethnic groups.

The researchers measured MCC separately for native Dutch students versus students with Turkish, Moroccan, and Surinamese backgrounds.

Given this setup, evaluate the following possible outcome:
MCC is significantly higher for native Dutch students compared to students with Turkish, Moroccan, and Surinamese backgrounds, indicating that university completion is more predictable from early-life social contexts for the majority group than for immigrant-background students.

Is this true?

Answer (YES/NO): YES